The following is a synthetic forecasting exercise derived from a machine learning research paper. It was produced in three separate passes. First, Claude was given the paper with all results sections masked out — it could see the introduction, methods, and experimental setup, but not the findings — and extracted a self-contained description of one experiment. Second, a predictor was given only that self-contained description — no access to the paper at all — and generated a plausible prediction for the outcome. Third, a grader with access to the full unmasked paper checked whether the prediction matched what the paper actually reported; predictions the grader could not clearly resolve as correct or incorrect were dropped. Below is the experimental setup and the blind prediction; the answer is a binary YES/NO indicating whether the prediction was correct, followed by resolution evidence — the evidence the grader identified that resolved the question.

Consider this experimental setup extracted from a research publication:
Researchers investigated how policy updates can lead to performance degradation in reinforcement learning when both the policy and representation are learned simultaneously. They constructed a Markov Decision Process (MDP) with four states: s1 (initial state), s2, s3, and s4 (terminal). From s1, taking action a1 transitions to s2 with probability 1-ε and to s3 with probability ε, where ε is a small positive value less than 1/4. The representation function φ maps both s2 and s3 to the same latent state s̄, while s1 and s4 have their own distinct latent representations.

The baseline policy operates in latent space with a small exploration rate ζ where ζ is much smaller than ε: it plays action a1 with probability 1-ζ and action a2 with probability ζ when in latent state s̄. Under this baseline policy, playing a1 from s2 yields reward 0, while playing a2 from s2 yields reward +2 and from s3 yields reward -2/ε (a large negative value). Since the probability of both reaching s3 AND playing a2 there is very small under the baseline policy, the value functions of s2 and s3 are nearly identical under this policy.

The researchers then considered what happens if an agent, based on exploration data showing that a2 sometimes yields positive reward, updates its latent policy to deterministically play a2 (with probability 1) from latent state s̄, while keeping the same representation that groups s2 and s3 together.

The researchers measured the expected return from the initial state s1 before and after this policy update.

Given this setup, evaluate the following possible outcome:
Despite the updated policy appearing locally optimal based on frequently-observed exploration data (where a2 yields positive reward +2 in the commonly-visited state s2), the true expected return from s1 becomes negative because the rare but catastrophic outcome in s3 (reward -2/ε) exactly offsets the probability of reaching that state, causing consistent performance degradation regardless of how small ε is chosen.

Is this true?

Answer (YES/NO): NO